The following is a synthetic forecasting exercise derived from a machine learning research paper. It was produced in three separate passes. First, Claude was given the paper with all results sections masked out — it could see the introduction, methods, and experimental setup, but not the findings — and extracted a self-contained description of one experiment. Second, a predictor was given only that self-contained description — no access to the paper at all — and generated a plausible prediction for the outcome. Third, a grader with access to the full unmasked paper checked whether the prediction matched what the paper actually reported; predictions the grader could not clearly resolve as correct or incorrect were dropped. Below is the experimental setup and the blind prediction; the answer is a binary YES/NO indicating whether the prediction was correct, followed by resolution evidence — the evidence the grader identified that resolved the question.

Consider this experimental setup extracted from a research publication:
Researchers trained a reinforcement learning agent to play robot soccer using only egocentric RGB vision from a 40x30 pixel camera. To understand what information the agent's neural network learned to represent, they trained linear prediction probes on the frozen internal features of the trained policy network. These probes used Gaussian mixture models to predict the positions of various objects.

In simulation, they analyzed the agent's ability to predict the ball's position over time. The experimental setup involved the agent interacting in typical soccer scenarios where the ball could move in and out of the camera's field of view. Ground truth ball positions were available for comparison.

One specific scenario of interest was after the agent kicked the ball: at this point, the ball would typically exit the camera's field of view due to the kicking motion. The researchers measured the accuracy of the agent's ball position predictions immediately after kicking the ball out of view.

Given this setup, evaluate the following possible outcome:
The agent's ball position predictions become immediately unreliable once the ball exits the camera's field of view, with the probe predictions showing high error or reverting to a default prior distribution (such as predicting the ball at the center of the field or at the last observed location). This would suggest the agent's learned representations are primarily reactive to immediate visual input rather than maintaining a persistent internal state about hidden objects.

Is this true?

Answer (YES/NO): NO